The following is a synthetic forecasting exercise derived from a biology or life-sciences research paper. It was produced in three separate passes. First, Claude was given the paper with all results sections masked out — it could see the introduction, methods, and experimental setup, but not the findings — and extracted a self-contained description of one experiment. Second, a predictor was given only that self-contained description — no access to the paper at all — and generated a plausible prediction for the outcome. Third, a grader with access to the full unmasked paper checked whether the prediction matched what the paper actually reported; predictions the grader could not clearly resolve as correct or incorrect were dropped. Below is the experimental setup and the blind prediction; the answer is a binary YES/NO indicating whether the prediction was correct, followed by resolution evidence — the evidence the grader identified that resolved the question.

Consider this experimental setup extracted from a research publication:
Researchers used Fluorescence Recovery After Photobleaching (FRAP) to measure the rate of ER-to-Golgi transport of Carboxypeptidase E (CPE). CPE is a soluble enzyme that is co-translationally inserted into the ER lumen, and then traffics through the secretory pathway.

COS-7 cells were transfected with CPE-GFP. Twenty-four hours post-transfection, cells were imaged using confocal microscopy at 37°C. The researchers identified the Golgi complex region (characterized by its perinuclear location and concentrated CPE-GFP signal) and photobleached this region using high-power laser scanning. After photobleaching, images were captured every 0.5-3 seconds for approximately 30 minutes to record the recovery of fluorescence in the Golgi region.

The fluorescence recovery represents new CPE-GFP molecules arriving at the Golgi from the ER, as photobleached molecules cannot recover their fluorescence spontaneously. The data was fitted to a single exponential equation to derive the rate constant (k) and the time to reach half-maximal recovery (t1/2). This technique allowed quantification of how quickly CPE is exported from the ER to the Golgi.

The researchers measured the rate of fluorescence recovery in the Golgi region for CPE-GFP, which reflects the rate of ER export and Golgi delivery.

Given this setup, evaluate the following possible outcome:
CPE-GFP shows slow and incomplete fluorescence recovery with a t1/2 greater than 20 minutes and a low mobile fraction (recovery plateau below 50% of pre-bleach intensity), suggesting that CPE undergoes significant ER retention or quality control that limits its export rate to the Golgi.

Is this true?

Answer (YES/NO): NO